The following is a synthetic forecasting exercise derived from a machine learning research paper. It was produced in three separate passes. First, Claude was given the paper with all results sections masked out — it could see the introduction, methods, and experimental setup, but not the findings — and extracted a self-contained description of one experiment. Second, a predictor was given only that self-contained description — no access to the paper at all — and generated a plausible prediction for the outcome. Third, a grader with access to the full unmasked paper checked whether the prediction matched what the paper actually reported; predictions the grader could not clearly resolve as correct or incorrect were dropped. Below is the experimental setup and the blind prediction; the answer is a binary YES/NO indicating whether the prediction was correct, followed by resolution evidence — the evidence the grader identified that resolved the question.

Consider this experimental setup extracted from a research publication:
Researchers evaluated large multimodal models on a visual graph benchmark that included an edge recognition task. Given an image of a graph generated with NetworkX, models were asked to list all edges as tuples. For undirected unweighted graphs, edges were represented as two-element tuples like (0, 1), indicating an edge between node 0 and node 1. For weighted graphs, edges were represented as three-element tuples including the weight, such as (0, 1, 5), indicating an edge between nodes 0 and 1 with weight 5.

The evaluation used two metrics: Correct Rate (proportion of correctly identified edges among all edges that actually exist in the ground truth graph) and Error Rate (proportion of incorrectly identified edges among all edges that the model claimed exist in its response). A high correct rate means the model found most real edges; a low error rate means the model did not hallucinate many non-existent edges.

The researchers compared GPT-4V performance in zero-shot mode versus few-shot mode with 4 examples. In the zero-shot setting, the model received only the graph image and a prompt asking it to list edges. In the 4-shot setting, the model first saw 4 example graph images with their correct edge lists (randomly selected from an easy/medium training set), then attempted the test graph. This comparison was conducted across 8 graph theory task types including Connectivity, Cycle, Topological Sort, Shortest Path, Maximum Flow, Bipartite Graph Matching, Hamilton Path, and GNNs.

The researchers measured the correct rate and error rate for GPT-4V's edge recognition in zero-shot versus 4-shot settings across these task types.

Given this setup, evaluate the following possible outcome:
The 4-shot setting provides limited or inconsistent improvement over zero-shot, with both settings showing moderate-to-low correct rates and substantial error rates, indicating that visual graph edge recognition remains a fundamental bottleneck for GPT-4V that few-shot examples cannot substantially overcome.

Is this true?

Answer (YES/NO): YES